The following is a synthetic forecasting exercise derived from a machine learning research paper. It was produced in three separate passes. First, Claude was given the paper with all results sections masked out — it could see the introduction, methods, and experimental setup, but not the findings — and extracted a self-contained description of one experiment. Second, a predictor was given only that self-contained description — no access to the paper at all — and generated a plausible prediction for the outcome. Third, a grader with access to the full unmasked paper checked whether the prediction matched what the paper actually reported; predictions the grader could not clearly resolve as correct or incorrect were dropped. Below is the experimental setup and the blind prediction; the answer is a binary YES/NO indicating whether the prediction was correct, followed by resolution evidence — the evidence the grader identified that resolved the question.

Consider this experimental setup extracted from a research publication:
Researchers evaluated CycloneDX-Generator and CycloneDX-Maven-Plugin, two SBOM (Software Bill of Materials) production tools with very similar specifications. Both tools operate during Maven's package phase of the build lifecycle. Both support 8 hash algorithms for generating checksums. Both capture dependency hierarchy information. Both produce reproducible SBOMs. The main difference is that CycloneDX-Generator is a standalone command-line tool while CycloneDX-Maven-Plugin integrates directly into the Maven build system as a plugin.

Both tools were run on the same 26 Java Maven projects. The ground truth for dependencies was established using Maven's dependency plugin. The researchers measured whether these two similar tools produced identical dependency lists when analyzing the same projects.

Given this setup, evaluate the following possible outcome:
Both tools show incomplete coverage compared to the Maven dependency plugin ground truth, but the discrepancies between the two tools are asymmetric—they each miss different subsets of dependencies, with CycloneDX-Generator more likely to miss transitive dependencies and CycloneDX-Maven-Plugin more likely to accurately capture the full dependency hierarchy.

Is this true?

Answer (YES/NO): NO